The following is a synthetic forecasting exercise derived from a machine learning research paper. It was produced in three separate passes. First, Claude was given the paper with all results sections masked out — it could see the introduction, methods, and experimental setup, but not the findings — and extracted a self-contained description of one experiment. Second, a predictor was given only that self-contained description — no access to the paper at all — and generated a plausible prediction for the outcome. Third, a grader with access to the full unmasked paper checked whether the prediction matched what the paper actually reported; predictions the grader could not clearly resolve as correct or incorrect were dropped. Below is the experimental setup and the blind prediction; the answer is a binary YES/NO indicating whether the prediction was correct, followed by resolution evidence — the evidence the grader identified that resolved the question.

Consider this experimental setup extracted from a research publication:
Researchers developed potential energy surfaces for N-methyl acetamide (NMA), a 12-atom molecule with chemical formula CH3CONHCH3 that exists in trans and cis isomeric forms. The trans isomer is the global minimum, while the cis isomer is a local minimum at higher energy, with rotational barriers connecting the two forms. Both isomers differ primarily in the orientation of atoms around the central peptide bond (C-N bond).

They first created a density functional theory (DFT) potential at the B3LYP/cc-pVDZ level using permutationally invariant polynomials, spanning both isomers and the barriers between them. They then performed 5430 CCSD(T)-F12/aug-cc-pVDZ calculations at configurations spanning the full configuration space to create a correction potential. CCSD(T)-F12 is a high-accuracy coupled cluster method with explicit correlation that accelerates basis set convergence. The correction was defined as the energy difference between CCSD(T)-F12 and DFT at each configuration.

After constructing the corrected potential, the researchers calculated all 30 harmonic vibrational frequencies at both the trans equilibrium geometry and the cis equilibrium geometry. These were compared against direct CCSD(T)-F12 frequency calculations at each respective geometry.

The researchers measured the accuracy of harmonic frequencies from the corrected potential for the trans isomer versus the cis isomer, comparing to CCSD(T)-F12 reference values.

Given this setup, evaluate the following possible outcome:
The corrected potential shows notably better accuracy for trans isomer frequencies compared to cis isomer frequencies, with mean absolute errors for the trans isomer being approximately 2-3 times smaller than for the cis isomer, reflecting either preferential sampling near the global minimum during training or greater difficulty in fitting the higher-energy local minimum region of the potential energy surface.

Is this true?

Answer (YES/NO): NO